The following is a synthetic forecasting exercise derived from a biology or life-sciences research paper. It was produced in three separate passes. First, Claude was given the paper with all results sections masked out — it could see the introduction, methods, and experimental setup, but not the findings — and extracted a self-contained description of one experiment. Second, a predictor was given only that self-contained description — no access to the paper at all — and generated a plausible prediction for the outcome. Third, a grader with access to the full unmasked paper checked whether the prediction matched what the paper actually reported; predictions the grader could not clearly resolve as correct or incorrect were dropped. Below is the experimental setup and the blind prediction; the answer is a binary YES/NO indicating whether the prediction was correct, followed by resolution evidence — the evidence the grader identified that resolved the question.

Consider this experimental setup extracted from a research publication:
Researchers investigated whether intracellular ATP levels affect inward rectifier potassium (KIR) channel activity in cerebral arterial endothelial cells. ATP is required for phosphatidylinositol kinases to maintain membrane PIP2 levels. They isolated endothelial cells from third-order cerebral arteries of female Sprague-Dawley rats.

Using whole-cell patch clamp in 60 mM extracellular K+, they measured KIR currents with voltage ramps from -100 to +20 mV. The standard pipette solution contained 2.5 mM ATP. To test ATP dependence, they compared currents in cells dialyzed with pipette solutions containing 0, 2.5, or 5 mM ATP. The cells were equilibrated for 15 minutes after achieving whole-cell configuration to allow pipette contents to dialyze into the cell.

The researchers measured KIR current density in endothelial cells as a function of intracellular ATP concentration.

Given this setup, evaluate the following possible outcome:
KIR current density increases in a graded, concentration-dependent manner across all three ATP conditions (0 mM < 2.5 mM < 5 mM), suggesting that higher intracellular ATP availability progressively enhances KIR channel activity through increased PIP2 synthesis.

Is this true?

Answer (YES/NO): YES